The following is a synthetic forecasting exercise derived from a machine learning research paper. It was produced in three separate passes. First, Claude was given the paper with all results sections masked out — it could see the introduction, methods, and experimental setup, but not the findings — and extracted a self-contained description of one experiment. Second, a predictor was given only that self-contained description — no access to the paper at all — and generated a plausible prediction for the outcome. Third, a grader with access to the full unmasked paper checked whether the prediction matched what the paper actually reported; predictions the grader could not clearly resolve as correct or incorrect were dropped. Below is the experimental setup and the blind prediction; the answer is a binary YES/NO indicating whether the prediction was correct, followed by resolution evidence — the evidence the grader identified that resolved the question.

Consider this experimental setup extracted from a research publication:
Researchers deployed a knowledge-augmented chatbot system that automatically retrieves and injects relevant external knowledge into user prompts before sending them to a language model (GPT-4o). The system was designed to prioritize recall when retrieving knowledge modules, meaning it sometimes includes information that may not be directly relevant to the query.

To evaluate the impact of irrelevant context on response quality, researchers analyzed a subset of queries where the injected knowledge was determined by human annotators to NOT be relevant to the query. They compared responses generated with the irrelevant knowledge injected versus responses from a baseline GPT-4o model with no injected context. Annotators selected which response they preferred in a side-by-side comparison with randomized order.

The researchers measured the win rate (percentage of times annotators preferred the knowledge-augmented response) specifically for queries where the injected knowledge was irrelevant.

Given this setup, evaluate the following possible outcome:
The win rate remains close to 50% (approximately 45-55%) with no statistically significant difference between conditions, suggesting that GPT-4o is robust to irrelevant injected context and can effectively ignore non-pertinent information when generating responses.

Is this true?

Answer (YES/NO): YES